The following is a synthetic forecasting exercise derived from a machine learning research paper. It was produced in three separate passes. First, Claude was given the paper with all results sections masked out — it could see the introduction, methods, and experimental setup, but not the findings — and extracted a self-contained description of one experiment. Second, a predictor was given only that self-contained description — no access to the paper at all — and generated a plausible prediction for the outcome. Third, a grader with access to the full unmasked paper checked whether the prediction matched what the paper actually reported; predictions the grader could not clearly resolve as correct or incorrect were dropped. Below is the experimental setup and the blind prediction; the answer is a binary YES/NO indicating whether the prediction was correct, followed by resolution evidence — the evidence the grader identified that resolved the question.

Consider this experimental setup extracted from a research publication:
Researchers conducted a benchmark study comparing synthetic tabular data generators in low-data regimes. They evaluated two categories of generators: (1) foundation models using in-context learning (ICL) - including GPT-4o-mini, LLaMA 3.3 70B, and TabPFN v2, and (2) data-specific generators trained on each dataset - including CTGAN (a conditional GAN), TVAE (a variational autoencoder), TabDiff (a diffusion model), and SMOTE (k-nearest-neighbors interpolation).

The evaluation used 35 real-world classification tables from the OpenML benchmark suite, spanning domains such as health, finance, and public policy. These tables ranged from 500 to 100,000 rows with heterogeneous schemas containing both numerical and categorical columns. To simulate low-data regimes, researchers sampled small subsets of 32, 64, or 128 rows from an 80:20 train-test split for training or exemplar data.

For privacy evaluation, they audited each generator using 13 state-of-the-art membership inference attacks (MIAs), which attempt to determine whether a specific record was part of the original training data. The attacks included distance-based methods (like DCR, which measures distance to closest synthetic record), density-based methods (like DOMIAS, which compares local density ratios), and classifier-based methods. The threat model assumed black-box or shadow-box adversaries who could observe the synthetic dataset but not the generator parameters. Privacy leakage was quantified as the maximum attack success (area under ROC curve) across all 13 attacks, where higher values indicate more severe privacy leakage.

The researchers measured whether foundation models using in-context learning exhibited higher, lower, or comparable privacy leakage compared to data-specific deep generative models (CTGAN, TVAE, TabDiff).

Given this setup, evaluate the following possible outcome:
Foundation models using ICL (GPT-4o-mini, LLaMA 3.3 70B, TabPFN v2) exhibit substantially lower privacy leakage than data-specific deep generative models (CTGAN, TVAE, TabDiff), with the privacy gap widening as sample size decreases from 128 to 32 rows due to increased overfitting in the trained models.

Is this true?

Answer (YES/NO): NO